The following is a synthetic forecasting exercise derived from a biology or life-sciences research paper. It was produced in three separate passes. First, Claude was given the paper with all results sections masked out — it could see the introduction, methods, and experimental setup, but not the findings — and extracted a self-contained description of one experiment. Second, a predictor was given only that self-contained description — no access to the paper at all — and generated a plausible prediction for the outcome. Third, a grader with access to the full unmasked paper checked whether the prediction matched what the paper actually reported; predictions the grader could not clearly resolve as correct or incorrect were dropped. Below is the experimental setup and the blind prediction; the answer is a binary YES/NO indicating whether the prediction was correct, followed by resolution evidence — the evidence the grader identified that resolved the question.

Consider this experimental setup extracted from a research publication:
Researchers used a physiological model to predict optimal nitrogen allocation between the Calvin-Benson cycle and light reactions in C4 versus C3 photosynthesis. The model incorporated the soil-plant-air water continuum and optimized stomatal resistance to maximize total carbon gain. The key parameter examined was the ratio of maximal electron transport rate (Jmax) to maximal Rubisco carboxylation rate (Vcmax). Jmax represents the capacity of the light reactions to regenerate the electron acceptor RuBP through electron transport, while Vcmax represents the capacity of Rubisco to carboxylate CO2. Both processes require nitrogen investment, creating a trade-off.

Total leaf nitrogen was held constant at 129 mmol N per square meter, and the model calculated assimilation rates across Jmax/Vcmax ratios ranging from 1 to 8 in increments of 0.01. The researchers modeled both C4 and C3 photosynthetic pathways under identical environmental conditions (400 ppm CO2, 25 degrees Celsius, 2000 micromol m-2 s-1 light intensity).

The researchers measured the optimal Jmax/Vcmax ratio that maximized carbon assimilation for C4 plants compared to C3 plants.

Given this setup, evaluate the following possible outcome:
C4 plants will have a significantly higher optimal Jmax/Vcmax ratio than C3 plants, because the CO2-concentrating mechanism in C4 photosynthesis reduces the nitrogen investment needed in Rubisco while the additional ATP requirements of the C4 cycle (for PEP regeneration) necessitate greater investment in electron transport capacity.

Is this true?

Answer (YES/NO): YES